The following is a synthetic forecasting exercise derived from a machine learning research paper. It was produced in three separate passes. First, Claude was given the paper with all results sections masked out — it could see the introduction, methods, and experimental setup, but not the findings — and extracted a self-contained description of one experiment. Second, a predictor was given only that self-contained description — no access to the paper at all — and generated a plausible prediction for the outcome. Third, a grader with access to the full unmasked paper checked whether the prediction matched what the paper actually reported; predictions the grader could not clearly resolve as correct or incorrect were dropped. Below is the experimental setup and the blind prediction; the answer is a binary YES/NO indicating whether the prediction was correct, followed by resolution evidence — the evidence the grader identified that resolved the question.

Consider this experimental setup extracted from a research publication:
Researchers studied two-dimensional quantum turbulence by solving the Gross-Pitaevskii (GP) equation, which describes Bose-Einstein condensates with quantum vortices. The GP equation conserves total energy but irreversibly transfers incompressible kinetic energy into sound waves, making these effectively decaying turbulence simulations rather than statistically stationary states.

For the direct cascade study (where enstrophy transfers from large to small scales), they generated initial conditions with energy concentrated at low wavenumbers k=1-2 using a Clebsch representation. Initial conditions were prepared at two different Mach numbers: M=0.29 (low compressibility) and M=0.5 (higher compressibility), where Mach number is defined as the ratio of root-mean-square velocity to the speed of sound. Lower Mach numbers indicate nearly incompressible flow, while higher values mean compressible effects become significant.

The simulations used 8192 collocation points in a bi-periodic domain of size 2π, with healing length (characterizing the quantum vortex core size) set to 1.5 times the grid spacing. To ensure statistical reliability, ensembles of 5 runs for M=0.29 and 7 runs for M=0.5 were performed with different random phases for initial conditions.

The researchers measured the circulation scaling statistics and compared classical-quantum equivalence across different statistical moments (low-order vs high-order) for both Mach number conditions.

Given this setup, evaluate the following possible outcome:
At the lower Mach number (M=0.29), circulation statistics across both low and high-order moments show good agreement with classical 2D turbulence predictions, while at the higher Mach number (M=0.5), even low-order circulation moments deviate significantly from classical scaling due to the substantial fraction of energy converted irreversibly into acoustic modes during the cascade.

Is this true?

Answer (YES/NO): NO